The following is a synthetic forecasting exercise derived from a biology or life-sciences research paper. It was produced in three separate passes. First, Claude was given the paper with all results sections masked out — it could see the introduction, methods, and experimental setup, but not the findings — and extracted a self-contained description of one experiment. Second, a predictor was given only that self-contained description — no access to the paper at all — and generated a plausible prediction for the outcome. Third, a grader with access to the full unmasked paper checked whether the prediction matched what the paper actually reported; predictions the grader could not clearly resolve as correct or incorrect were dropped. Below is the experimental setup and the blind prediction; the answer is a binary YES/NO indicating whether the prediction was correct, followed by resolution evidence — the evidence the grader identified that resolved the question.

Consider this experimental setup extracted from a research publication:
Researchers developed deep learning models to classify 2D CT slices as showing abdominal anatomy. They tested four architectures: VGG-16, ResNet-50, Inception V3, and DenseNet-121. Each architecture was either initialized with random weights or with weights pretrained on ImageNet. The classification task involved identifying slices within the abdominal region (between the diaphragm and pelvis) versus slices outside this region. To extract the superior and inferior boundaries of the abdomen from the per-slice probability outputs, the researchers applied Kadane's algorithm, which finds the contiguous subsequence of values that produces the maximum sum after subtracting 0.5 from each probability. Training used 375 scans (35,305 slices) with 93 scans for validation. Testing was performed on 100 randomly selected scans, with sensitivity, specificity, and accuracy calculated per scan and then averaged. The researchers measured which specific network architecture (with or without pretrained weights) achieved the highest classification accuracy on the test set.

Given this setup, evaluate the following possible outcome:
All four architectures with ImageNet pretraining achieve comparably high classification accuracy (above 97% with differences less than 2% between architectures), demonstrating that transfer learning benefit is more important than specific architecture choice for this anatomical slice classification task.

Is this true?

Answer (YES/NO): NO